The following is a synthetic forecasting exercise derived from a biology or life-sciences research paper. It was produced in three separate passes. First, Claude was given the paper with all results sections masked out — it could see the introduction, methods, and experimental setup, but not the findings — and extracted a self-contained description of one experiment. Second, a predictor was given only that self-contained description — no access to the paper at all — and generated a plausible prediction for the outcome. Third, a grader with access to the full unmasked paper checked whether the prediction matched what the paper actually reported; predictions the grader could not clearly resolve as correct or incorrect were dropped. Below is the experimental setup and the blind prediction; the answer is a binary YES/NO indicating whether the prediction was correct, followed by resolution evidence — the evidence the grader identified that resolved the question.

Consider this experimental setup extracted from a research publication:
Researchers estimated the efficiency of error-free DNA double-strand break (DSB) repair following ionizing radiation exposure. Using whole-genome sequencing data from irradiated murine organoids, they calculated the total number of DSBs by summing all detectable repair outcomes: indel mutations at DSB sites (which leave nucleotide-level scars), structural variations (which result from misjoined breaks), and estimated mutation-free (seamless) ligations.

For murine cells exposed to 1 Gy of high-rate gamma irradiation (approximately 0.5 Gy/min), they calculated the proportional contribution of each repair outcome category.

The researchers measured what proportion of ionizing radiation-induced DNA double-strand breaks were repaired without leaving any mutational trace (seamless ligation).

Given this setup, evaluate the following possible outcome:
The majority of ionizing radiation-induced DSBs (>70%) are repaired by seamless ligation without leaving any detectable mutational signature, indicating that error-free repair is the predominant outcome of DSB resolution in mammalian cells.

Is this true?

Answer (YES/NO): NO